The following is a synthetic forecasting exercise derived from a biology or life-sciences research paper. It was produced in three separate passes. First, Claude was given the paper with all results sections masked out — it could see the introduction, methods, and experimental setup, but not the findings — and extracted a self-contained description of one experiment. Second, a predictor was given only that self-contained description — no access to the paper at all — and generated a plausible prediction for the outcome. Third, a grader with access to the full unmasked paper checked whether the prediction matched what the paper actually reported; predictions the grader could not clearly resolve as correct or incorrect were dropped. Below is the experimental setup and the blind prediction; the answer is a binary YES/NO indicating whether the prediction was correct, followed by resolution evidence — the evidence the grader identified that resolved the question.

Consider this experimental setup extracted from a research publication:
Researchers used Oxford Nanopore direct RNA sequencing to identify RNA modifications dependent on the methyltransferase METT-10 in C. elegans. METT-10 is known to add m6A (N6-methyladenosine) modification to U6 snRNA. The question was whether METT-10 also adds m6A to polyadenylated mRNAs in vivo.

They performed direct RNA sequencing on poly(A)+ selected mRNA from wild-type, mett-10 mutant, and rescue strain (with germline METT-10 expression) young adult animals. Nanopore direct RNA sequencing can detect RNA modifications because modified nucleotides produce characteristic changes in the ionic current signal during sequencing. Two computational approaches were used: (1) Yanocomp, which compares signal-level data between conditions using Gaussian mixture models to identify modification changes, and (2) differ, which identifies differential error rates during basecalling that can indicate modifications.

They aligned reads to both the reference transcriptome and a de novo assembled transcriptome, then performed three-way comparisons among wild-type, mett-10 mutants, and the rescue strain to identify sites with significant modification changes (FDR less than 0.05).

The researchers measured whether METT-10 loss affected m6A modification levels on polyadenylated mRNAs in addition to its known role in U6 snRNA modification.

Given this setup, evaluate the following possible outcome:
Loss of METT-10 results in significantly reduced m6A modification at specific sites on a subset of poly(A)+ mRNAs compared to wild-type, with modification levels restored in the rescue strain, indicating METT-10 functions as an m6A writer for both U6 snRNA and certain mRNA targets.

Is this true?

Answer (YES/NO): NO